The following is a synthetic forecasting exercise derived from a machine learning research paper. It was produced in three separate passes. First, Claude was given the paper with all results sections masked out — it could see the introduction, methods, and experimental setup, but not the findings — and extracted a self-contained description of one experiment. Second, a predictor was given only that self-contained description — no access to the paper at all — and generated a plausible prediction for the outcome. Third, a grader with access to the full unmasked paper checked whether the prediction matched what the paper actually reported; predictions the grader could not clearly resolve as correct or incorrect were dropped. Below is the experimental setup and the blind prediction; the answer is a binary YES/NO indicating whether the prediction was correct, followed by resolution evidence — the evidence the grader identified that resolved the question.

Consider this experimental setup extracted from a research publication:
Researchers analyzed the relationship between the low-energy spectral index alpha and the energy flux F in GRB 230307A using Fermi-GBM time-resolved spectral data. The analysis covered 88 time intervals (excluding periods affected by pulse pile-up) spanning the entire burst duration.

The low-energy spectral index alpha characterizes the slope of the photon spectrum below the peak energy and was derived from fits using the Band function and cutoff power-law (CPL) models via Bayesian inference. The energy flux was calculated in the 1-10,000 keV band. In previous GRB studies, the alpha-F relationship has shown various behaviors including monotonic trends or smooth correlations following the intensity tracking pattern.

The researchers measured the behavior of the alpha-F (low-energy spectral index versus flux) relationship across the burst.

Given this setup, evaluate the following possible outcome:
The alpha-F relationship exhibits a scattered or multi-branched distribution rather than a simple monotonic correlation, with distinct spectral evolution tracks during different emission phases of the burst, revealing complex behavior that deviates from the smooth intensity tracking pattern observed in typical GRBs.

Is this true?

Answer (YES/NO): NO